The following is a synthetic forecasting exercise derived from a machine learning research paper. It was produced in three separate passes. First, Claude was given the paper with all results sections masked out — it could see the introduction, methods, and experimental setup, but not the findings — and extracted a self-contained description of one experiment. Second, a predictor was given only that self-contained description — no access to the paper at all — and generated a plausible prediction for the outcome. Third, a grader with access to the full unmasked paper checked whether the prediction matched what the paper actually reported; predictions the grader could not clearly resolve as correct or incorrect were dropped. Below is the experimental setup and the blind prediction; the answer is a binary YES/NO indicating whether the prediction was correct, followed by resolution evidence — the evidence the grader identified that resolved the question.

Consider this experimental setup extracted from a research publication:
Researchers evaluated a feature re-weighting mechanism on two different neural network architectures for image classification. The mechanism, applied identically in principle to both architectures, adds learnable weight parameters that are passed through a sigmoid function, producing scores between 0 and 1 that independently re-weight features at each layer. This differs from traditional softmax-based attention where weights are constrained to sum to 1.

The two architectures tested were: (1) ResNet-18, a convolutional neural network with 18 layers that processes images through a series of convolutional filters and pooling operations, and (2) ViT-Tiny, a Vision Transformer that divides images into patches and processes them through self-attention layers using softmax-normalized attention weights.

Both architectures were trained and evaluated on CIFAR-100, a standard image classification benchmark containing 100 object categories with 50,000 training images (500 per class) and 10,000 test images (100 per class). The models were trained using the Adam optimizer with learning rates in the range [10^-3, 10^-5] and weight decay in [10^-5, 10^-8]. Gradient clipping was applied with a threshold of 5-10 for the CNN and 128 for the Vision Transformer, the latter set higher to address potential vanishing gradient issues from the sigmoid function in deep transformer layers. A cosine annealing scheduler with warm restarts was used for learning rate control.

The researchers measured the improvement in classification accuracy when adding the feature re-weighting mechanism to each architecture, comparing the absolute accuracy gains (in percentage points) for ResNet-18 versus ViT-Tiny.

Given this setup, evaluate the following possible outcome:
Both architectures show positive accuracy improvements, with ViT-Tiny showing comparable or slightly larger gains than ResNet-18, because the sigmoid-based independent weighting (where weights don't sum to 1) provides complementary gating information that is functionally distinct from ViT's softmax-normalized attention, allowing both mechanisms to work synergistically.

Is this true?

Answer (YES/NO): NO